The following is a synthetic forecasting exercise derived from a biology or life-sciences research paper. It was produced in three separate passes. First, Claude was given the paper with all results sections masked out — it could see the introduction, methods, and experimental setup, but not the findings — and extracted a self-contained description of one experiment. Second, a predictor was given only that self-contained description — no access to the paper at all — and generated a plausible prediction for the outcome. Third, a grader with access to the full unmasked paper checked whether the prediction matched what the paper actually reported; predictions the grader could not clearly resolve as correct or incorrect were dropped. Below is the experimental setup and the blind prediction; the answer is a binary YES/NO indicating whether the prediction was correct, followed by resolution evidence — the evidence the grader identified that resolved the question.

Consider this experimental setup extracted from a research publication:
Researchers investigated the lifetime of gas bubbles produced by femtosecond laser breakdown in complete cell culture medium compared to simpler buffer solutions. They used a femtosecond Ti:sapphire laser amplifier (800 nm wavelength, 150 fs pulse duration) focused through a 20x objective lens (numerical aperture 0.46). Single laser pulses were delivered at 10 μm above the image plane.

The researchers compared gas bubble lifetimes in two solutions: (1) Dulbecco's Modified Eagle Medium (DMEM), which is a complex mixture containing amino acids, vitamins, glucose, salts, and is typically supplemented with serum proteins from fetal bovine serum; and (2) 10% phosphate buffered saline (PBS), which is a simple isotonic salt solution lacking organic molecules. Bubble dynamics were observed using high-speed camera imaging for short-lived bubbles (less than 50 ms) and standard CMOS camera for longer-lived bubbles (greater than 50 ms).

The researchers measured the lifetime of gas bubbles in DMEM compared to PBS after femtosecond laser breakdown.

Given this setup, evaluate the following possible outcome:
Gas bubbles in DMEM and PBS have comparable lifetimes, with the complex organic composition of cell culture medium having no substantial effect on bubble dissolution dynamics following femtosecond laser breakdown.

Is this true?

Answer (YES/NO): NO